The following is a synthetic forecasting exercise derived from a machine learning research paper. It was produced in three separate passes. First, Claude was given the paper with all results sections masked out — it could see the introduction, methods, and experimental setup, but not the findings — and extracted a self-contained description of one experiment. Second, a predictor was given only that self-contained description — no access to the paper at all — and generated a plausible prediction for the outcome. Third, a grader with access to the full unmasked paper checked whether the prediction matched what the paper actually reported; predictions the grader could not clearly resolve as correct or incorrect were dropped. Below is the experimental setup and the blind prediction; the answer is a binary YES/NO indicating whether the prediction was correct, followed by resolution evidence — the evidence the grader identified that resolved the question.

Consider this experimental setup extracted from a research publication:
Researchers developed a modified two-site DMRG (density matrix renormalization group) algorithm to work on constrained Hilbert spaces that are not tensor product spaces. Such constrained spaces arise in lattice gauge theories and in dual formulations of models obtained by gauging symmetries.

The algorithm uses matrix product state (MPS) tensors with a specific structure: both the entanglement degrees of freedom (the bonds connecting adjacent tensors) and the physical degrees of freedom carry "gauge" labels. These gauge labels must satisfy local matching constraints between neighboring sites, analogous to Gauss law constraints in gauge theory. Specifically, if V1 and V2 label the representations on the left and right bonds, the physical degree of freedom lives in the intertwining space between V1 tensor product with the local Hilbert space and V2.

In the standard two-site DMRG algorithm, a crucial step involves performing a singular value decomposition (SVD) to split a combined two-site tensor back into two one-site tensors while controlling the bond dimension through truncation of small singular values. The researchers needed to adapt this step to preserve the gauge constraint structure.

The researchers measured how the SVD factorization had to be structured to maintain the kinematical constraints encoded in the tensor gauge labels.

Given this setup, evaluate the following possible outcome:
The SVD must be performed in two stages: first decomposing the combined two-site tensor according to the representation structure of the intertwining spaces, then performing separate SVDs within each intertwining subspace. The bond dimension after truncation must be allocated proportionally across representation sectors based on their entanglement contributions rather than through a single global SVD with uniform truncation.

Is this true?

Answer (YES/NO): NO